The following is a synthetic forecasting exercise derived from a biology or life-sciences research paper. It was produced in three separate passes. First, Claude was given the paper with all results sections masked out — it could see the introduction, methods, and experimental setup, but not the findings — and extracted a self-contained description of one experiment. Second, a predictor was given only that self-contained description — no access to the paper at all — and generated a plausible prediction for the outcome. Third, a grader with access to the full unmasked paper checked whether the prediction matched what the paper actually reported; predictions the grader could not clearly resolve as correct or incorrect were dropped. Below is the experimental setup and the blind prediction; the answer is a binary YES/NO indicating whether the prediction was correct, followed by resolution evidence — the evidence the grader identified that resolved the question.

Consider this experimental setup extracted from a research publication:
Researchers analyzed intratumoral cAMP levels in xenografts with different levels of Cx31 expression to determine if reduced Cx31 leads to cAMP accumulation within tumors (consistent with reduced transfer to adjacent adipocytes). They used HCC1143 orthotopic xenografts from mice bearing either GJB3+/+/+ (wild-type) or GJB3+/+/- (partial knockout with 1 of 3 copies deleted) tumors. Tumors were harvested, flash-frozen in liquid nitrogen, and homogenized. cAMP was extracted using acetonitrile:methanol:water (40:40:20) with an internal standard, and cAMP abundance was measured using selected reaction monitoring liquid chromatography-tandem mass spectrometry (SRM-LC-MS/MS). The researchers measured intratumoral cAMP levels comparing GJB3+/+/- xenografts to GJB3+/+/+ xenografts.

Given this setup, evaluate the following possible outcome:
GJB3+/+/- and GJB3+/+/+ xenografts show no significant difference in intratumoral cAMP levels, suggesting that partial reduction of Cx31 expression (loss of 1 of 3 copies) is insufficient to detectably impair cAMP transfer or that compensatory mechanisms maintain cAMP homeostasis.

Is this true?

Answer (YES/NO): NO